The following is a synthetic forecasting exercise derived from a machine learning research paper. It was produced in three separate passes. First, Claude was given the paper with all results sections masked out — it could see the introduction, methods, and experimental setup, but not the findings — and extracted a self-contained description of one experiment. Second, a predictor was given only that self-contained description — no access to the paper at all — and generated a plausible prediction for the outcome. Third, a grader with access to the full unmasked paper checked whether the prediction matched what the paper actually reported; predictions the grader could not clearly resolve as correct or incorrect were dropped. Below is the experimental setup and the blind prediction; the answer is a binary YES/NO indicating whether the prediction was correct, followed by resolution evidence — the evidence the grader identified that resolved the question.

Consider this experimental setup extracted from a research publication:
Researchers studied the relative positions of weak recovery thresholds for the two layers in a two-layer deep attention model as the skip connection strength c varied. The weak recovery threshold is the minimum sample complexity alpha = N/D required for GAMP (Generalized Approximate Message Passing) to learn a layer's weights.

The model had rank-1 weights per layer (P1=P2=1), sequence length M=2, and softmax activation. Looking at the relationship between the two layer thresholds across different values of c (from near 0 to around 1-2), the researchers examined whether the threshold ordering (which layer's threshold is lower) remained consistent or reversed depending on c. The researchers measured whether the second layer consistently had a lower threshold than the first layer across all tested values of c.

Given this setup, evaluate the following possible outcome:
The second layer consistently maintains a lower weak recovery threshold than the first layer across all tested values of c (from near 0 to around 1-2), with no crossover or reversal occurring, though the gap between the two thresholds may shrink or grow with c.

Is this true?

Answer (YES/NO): YES